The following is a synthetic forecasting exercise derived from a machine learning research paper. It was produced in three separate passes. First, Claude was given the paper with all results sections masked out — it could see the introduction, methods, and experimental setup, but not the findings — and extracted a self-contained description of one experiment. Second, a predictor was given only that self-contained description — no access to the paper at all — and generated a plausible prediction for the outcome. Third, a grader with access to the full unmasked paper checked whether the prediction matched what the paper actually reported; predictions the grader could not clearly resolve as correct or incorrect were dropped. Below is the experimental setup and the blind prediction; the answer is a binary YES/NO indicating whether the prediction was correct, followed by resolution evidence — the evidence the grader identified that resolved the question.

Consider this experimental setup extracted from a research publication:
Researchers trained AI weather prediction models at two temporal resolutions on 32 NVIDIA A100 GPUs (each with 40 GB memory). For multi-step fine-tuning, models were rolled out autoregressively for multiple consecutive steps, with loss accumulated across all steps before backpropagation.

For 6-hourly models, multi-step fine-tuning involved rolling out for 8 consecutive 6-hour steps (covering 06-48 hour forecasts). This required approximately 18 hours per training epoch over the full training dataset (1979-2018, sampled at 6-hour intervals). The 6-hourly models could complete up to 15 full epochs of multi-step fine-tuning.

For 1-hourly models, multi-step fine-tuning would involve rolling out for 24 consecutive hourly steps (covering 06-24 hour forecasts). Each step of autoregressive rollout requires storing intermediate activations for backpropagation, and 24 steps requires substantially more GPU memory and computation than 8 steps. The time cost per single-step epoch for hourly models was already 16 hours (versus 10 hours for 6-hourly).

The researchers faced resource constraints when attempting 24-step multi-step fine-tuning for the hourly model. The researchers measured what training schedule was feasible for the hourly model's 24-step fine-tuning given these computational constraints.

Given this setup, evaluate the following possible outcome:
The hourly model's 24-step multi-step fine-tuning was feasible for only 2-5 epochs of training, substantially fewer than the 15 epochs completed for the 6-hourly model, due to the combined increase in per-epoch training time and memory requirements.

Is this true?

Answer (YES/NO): NO